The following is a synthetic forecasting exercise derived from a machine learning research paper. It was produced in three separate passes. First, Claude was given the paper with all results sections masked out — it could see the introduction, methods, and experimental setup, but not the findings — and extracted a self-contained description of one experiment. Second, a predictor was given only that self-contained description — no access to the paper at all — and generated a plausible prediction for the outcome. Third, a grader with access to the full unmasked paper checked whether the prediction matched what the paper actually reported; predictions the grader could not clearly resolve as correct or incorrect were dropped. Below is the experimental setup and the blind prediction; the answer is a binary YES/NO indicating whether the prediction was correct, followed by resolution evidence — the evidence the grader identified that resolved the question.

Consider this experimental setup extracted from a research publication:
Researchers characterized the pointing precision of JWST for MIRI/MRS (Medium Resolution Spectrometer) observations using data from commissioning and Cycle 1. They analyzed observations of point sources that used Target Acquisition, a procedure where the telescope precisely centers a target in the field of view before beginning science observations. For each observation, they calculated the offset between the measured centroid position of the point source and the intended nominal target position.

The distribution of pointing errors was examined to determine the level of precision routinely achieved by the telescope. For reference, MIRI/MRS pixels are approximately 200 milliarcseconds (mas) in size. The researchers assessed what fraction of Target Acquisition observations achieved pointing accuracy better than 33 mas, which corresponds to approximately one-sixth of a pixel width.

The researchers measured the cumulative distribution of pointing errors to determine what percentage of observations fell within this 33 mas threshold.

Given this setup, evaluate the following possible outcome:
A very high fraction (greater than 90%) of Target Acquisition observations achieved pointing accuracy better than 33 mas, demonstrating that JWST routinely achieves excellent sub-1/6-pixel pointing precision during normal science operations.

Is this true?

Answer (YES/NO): NO